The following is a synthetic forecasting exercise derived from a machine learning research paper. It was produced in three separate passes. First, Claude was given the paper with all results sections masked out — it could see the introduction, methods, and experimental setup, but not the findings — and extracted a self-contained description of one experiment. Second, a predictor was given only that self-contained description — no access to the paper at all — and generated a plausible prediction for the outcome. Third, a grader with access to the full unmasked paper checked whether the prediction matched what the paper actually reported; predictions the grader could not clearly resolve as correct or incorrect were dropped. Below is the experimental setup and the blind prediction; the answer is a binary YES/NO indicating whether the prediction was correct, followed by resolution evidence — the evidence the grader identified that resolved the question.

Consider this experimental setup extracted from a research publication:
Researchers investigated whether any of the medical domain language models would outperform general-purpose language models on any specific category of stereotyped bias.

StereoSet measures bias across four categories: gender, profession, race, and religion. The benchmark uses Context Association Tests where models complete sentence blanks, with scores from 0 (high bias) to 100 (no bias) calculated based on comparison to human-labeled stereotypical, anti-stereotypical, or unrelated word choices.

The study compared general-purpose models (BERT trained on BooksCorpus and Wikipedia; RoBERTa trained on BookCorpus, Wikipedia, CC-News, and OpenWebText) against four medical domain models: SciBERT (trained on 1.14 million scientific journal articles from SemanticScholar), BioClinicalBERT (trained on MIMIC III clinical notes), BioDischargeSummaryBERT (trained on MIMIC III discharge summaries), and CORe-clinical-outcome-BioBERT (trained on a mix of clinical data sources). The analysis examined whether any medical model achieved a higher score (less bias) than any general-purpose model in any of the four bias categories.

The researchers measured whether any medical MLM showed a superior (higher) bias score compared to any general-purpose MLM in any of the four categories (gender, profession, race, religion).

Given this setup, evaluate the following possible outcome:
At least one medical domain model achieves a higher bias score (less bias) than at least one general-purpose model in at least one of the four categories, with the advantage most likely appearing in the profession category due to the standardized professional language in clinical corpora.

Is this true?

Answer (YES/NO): NO